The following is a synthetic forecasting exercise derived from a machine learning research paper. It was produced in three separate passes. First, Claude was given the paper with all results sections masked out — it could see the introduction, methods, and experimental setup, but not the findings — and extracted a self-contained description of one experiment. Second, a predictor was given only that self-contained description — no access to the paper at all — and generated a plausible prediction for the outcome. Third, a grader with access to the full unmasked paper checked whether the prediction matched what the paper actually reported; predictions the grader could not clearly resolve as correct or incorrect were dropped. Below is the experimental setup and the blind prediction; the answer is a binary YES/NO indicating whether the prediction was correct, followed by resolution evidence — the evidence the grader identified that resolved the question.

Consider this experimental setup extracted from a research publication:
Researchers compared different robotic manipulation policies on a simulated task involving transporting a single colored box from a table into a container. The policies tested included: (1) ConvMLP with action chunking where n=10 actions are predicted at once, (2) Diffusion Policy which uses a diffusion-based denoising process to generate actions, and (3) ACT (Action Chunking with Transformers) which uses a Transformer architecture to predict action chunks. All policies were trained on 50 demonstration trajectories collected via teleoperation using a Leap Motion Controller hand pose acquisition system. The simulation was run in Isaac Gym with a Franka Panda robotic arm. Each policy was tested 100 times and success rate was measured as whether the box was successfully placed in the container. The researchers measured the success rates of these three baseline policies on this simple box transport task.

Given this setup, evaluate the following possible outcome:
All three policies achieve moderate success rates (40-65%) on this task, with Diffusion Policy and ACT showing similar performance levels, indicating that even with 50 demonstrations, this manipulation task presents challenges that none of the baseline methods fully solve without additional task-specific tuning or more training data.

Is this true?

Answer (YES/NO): NO